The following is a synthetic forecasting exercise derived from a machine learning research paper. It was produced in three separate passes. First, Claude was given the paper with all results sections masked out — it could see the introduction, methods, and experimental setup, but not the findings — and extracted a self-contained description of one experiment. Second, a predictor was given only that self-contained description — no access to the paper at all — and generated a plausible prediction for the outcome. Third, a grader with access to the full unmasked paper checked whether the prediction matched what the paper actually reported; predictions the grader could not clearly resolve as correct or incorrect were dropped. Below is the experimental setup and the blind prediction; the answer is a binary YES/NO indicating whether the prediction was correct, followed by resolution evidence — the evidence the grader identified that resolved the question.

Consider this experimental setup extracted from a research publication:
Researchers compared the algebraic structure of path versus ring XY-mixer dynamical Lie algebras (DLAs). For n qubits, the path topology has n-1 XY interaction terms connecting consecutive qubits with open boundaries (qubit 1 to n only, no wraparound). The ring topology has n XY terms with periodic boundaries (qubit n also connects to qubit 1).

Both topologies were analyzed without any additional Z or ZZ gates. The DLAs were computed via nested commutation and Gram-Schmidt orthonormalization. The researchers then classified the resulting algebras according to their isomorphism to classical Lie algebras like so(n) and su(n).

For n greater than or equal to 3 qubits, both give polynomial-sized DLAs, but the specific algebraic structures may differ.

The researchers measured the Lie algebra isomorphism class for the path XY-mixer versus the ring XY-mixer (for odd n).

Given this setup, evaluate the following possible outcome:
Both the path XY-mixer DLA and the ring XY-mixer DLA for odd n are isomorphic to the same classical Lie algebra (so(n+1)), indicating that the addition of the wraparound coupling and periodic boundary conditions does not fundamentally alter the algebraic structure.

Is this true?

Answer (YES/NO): NO